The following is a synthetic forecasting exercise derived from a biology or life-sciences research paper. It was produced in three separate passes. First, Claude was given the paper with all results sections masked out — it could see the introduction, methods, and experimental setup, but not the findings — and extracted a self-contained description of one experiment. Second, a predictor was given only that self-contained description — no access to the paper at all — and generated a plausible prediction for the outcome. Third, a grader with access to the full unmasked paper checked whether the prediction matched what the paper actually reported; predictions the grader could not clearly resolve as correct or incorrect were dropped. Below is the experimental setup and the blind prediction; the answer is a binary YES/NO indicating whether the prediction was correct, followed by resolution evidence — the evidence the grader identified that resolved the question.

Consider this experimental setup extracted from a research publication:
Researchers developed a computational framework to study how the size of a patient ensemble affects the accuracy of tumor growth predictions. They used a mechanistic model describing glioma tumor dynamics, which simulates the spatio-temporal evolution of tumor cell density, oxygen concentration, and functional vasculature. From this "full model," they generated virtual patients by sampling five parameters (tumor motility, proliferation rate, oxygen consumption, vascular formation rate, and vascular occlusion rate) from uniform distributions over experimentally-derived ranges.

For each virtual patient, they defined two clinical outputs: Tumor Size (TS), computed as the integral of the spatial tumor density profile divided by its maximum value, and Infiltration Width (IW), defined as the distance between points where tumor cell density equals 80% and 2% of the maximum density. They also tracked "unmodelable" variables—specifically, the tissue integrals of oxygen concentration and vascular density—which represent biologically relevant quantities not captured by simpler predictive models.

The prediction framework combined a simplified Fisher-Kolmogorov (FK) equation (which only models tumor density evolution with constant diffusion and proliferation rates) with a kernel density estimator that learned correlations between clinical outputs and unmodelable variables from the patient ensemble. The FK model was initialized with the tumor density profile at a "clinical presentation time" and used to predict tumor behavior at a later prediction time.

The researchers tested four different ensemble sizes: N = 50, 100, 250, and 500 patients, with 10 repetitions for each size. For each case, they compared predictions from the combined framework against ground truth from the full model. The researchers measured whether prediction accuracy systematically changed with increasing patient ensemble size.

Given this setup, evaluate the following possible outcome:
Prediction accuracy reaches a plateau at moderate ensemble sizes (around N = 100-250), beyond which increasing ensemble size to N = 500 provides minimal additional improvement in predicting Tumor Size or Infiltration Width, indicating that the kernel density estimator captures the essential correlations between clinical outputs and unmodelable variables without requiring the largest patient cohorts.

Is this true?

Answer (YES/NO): NO